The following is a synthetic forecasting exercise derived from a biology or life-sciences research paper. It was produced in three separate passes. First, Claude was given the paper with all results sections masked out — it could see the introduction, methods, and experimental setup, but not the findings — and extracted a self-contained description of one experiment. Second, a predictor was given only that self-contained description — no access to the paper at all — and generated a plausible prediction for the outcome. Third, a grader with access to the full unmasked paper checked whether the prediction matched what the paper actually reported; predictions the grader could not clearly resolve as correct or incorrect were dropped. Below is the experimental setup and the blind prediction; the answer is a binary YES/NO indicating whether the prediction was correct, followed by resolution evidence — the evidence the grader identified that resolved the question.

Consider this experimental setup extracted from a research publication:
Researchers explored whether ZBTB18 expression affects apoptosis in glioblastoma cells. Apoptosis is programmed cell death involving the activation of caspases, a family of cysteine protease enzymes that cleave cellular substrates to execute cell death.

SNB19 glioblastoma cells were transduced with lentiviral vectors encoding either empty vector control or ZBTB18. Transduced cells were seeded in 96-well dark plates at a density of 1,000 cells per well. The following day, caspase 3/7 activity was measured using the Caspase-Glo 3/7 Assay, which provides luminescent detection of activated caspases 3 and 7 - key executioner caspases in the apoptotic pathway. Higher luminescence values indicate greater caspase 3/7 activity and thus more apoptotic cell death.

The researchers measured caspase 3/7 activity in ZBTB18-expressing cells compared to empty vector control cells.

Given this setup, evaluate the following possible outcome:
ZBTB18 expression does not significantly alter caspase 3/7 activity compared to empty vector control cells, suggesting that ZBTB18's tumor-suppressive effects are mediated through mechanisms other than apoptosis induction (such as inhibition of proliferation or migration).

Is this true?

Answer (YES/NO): NO